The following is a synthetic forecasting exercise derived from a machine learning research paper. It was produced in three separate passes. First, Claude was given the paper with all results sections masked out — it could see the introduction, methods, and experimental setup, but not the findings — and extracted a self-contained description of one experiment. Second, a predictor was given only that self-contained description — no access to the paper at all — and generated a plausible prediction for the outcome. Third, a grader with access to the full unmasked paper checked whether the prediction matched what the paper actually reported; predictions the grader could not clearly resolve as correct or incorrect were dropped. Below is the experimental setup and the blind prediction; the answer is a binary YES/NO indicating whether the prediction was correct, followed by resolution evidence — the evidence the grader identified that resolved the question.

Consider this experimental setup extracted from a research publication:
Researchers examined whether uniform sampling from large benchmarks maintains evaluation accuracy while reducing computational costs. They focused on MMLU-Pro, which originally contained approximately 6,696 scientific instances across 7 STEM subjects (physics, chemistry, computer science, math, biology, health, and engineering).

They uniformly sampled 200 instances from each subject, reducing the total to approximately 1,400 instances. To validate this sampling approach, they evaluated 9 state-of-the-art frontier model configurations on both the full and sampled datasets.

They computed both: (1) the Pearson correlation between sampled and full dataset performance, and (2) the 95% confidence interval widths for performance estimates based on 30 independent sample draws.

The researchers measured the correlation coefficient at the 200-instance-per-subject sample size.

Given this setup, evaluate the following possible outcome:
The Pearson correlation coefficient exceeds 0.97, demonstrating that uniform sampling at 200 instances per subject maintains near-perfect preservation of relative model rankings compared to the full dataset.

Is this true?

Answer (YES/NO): NO